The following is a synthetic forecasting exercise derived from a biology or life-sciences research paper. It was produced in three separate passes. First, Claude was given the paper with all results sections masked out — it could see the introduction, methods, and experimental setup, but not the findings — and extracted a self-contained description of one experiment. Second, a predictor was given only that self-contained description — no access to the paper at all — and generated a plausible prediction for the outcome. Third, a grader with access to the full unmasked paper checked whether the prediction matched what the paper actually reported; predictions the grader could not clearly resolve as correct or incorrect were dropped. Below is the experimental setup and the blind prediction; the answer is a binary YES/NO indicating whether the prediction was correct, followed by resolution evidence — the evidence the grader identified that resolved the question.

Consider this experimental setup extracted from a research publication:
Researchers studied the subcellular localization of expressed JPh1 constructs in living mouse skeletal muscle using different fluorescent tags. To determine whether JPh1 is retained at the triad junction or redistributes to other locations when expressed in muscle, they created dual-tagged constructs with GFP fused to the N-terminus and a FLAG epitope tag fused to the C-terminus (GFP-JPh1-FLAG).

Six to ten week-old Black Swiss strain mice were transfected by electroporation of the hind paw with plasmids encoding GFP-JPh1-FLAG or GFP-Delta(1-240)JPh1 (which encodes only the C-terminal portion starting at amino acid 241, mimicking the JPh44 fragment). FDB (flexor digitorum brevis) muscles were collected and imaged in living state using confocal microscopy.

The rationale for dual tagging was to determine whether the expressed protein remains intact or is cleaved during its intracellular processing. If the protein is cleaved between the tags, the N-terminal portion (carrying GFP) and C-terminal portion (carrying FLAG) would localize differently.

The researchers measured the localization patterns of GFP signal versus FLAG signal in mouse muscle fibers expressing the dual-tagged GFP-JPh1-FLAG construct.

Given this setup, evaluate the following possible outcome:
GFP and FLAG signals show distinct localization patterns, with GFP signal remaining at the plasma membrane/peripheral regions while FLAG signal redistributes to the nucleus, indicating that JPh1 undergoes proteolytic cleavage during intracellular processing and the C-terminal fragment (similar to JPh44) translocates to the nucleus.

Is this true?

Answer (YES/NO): NO